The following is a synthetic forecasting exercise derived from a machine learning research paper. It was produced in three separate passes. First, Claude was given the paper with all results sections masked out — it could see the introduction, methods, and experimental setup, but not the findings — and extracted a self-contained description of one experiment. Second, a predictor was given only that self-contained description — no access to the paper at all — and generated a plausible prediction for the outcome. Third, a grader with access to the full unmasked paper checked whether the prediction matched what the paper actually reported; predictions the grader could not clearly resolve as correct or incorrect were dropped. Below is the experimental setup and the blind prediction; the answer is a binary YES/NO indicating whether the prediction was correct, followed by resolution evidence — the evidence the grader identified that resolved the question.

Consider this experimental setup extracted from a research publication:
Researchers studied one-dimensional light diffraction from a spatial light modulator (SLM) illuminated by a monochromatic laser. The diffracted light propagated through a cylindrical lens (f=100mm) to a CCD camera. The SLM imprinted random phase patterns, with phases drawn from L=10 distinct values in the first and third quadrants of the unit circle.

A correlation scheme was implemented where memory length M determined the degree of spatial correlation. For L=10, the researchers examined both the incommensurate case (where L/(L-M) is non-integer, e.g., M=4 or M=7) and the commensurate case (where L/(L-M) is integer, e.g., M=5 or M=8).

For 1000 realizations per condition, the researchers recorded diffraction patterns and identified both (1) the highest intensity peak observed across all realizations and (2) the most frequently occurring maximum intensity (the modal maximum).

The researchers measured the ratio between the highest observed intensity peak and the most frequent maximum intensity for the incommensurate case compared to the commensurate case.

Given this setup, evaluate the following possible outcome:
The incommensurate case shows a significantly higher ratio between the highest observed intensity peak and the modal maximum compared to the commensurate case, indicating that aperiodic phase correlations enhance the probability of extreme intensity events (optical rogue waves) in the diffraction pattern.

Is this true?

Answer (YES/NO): NO